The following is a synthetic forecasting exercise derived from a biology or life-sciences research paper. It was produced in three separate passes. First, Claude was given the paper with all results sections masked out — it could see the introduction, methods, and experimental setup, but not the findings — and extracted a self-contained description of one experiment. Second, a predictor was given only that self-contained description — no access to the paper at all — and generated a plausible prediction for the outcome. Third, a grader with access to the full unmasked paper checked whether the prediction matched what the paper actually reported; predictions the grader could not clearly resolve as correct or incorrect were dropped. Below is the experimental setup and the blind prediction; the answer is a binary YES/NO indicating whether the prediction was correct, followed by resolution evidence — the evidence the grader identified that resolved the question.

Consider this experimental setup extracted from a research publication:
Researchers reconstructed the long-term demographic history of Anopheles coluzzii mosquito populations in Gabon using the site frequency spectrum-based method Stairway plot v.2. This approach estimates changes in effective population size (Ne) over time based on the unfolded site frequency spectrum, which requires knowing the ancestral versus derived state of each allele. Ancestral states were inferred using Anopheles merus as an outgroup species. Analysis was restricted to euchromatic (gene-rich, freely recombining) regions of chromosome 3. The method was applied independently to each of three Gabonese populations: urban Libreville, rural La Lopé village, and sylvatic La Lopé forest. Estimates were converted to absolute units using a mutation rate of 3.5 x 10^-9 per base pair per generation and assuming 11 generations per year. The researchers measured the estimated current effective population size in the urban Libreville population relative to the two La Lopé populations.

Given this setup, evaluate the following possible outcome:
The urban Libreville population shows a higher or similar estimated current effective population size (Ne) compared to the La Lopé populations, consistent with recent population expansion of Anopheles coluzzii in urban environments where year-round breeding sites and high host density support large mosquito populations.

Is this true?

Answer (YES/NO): NO